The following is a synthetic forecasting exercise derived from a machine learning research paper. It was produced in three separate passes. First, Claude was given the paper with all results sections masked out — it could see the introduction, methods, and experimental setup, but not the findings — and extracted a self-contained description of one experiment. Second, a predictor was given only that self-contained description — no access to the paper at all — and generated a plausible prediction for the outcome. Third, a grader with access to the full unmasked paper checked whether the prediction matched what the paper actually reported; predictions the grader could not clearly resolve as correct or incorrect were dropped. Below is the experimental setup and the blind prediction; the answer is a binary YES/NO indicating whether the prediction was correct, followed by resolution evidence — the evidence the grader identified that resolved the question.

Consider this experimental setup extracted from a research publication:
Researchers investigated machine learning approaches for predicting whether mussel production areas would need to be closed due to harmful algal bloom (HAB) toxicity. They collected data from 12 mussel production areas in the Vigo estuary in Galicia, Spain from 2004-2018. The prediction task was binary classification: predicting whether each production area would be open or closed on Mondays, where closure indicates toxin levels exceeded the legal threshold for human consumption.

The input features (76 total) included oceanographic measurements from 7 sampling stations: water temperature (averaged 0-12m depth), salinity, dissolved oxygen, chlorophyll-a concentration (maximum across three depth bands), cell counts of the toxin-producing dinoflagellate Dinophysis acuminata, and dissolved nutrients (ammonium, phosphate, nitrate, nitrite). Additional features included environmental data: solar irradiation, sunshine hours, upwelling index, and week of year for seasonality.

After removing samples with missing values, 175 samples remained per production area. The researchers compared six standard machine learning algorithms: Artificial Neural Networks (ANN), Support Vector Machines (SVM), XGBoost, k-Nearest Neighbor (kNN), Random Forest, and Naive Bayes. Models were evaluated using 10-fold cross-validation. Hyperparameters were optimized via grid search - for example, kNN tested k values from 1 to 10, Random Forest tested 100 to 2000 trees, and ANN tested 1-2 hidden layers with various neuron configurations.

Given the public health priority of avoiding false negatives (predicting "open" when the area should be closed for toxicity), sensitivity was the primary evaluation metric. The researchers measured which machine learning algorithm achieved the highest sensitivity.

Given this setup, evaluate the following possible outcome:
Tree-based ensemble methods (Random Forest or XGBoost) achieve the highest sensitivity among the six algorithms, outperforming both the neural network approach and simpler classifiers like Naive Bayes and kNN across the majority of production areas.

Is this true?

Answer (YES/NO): NO